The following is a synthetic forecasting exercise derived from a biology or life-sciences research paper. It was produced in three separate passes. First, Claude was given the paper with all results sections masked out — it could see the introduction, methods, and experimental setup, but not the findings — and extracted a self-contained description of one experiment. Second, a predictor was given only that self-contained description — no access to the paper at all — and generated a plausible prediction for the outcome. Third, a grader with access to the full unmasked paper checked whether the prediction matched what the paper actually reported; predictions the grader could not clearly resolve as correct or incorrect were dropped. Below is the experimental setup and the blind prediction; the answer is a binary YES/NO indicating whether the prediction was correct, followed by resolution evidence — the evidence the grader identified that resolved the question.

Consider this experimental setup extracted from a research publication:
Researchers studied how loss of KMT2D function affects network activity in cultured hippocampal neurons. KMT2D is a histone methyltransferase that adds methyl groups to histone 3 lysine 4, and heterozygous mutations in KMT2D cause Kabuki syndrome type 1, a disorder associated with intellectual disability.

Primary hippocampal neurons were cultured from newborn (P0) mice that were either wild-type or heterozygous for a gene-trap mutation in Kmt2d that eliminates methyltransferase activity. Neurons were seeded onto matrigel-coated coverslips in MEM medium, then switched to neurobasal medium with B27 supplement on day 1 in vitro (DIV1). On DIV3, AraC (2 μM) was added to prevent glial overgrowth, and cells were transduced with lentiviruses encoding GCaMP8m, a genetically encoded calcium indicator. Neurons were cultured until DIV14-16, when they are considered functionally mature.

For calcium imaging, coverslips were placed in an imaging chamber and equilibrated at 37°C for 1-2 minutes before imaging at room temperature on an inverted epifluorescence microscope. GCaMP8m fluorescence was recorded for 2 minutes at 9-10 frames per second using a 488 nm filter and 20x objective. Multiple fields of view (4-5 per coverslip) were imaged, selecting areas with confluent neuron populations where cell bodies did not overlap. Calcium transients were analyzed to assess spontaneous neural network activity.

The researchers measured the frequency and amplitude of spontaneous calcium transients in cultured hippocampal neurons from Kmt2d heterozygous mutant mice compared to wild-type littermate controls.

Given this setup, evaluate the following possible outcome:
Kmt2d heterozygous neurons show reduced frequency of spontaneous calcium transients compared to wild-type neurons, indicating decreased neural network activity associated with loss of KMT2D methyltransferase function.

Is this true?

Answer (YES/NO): YES